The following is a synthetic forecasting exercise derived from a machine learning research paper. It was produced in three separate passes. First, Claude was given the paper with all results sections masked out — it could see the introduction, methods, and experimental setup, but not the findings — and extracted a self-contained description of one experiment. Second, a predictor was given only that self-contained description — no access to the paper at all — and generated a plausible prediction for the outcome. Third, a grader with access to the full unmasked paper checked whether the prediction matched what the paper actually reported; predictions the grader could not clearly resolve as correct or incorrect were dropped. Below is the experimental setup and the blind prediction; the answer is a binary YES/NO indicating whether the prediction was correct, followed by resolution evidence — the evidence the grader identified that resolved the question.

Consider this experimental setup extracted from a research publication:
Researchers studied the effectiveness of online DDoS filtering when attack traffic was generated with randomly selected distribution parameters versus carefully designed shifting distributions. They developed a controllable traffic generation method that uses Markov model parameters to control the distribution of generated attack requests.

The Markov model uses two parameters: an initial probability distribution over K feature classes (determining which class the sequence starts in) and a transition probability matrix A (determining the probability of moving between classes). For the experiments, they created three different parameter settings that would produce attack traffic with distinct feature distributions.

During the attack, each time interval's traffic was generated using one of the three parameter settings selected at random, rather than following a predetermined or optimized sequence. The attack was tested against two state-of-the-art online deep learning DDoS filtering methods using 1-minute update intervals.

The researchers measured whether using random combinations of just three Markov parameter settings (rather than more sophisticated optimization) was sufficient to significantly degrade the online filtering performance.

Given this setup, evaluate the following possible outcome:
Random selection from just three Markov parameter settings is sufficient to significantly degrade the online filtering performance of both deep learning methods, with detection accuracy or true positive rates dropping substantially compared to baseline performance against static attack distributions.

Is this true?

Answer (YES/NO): YES